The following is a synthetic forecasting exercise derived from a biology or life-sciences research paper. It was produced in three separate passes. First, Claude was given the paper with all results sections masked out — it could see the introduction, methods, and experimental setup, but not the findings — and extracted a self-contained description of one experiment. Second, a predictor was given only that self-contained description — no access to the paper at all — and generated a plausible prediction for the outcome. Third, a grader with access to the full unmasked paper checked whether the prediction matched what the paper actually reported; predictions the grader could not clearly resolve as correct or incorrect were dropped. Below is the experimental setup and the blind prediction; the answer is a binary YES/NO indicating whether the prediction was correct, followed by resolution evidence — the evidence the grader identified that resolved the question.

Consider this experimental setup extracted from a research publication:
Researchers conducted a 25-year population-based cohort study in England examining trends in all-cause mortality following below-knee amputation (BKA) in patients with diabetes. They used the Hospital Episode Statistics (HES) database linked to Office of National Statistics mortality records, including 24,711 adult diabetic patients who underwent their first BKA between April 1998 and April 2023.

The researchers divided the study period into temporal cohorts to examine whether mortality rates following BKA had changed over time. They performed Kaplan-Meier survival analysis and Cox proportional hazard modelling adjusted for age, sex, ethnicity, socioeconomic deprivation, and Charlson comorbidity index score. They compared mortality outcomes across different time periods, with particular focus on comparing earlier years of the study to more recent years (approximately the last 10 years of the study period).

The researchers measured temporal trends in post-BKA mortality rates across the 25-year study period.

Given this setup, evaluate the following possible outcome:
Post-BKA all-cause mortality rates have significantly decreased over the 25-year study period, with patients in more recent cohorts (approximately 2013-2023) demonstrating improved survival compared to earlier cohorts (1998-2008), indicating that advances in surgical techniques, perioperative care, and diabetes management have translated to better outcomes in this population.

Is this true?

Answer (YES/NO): NO